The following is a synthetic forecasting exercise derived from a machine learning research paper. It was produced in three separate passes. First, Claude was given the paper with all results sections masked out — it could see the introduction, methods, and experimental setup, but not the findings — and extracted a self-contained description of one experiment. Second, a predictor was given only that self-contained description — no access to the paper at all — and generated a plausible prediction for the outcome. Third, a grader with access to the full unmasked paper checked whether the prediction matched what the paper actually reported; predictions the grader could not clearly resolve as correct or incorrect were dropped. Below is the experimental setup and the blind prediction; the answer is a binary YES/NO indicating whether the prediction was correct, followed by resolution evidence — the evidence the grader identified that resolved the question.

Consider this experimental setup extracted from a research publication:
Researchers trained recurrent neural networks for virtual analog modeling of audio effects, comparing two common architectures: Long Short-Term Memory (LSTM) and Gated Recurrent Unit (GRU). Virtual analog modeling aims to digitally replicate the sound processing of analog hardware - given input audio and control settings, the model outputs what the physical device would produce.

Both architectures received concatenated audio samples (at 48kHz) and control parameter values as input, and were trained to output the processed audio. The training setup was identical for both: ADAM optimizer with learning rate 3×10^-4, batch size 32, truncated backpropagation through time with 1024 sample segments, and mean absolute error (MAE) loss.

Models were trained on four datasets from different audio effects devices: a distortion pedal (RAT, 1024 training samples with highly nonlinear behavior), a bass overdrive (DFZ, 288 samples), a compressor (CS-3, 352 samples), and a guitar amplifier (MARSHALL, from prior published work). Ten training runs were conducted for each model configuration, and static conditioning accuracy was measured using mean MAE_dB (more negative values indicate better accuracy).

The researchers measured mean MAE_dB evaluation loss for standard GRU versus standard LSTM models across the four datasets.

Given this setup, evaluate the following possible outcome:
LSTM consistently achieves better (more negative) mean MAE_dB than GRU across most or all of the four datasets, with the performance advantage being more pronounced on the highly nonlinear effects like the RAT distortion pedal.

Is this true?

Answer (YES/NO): NO